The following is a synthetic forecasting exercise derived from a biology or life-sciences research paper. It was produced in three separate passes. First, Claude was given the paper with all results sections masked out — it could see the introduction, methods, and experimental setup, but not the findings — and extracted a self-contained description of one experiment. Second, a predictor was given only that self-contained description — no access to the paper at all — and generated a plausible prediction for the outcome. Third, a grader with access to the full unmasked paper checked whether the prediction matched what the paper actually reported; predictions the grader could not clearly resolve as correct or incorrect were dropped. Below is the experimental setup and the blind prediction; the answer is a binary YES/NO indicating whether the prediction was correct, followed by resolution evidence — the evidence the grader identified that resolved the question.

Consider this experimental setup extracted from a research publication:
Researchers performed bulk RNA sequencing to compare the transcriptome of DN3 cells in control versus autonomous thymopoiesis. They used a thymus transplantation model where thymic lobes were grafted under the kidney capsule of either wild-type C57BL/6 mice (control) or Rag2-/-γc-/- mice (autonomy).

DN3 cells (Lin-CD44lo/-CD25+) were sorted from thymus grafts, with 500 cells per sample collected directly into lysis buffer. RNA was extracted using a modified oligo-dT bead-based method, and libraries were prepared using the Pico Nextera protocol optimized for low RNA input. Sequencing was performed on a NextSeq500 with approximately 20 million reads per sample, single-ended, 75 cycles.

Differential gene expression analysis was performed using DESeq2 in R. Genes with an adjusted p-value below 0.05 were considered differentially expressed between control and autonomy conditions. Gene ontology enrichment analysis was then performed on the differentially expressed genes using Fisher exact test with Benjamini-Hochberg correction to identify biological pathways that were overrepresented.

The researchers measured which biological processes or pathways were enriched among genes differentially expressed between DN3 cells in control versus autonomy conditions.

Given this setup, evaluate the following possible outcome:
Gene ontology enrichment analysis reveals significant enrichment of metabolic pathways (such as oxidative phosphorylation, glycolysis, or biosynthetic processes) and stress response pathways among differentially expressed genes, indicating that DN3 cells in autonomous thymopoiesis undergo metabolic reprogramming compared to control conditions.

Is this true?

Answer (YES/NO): NO